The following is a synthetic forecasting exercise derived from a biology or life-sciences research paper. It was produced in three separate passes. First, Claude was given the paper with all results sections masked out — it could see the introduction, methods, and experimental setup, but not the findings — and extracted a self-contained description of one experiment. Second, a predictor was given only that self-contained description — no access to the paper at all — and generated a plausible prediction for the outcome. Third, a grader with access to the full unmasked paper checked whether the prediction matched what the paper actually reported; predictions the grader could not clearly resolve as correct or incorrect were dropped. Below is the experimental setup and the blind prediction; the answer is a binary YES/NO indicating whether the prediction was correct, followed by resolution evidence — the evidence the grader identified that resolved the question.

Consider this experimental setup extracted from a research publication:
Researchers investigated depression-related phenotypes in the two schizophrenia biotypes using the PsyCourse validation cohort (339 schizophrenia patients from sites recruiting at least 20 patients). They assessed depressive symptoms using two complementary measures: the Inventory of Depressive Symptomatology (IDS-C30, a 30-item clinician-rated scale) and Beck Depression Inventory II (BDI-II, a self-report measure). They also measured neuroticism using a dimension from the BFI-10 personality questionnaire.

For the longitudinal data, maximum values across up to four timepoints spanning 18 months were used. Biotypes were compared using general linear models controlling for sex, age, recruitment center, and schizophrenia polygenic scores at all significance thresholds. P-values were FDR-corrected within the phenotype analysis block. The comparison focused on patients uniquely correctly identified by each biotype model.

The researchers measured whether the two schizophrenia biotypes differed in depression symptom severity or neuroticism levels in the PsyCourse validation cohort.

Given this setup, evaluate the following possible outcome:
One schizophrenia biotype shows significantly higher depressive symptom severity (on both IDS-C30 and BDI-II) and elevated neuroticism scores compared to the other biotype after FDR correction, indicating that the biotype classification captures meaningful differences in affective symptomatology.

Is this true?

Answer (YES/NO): NO